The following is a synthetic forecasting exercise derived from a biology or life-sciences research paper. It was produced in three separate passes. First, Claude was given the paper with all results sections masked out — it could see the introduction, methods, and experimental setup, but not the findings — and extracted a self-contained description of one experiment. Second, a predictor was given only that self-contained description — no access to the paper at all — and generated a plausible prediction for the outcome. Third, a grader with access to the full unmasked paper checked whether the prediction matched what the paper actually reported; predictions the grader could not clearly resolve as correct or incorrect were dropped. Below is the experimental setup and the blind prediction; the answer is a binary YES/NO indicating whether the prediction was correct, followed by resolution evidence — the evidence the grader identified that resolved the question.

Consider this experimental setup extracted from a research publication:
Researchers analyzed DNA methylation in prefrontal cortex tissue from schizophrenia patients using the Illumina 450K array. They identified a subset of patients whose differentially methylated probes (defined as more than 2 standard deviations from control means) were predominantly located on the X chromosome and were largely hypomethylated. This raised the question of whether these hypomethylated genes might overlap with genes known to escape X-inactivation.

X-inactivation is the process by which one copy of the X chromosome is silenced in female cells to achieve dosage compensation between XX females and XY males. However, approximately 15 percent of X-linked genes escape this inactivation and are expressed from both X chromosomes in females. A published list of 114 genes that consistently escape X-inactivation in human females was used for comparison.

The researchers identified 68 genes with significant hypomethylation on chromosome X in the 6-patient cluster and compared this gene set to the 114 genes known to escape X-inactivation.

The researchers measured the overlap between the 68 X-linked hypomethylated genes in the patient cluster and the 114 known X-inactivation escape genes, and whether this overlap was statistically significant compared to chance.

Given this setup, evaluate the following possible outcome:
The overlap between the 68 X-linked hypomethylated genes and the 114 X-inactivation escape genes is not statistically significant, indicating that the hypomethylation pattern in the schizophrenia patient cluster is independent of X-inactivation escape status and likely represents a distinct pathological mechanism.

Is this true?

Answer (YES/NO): NO